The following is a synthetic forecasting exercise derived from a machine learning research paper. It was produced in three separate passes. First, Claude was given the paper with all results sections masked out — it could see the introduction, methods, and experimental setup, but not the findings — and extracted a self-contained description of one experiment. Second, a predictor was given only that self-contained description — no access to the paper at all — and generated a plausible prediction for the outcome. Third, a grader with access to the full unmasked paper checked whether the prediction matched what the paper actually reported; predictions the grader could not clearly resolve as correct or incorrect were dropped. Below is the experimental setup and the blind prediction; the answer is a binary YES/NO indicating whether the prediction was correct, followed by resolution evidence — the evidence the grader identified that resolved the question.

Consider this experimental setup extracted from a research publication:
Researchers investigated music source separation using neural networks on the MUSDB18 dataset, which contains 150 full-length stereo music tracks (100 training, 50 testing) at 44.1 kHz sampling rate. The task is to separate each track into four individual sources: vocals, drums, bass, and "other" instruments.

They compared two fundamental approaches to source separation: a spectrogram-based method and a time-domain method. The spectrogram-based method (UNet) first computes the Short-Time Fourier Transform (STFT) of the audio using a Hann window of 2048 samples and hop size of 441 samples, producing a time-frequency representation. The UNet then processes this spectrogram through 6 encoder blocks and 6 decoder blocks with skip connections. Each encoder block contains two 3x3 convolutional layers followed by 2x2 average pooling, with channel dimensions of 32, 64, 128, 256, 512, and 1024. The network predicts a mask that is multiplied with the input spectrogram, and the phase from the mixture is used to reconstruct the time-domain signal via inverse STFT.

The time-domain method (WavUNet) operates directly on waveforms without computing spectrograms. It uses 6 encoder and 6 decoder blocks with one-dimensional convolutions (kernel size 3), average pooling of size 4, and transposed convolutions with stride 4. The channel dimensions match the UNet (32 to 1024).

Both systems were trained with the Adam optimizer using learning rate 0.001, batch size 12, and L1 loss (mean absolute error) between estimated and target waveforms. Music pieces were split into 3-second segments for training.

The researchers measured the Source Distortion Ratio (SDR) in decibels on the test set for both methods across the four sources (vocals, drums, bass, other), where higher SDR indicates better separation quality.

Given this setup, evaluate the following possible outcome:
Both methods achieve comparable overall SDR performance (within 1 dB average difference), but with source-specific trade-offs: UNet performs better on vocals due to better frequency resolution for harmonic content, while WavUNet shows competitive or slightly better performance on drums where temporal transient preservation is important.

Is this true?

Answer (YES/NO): NO